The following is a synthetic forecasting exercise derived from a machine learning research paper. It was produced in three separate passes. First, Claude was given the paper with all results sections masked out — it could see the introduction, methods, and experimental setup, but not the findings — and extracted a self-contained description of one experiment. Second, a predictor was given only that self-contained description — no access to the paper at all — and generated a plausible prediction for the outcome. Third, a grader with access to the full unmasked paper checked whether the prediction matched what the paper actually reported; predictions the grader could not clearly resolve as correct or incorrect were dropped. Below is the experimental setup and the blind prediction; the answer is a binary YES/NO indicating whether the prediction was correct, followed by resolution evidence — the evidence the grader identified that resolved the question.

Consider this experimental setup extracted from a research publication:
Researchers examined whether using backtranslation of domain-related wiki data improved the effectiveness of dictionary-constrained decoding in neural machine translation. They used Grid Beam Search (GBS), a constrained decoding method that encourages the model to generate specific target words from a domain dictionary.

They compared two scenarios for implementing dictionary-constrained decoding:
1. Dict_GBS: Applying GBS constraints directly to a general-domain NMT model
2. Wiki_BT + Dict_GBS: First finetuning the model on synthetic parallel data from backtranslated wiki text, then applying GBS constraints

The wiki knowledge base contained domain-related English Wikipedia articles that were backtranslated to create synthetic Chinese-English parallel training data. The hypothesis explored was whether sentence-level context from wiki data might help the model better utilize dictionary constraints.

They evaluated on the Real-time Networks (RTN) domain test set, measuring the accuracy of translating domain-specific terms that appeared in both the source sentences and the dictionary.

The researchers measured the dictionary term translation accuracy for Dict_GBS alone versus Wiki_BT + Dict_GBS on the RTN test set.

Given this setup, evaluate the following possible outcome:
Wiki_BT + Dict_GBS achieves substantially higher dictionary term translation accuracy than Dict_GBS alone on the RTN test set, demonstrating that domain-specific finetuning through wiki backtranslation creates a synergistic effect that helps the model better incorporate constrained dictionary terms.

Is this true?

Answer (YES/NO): YES